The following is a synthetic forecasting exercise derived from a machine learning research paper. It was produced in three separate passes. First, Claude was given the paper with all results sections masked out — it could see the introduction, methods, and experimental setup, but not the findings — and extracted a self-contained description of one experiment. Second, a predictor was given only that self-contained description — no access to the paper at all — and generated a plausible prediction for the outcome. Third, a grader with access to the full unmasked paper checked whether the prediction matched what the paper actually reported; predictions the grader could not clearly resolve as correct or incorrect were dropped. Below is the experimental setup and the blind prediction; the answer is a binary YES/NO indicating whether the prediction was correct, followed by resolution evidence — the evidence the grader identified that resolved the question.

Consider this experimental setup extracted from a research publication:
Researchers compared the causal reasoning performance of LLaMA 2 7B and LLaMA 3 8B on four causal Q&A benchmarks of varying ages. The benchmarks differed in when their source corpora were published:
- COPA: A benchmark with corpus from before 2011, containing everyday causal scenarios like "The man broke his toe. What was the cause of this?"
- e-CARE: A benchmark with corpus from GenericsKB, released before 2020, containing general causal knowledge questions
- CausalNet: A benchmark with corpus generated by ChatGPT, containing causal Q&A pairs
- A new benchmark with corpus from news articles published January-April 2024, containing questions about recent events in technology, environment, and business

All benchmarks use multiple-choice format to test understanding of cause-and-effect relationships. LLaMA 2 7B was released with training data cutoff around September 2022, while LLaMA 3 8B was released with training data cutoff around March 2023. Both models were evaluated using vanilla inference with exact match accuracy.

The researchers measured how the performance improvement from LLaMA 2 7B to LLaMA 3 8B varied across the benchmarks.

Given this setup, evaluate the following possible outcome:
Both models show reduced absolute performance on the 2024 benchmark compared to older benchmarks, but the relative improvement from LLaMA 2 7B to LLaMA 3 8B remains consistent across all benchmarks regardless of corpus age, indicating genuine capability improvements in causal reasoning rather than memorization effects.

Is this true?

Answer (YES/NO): NO